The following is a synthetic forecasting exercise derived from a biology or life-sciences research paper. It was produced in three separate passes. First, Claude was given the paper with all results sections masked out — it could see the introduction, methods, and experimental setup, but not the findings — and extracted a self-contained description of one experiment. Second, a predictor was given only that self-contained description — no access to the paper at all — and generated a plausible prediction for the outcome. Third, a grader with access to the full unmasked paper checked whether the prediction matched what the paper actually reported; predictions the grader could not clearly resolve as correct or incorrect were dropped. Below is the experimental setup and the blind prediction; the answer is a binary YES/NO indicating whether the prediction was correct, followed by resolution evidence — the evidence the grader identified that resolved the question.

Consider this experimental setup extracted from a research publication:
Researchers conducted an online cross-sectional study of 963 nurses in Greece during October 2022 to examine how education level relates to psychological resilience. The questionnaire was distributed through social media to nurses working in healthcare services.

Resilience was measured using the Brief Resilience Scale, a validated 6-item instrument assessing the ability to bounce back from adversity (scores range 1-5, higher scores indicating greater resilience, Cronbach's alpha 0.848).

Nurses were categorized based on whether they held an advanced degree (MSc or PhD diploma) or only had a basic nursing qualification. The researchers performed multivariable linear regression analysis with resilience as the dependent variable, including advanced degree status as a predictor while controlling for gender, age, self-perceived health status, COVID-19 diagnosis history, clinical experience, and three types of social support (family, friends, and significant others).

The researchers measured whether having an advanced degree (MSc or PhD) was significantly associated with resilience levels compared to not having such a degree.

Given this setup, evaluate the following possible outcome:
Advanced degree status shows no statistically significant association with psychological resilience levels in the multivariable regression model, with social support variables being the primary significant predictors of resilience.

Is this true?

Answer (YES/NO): NO